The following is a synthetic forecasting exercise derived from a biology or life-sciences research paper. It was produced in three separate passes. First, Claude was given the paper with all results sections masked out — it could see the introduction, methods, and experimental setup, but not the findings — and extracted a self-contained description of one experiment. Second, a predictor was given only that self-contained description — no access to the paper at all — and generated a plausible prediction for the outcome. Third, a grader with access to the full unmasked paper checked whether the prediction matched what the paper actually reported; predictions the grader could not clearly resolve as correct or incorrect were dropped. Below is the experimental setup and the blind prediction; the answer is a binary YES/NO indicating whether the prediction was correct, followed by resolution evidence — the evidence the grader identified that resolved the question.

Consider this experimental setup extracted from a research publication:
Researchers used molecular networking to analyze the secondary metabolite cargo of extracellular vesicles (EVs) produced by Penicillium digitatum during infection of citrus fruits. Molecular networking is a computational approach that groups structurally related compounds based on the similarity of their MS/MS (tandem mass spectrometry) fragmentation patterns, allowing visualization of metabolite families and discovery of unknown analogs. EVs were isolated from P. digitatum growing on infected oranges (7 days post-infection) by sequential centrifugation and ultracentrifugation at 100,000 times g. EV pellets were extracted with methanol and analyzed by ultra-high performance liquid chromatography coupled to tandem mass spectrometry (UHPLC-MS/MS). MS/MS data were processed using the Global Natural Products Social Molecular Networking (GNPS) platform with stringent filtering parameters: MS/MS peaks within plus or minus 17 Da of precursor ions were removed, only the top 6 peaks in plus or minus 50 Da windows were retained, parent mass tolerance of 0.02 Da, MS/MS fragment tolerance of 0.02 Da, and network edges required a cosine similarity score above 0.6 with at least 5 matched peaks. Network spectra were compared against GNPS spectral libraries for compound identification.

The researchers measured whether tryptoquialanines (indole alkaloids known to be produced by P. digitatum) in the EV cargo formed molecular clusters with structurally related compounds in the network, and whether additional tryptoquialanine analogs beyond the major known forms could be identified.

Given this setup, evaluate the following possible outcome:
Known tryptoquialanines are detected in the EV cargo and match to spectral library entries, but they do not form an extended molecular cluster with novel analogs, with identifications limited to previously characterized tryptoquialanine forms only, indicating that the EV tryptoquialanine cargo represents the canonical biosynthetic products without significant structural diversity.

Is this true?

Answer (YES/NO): YES